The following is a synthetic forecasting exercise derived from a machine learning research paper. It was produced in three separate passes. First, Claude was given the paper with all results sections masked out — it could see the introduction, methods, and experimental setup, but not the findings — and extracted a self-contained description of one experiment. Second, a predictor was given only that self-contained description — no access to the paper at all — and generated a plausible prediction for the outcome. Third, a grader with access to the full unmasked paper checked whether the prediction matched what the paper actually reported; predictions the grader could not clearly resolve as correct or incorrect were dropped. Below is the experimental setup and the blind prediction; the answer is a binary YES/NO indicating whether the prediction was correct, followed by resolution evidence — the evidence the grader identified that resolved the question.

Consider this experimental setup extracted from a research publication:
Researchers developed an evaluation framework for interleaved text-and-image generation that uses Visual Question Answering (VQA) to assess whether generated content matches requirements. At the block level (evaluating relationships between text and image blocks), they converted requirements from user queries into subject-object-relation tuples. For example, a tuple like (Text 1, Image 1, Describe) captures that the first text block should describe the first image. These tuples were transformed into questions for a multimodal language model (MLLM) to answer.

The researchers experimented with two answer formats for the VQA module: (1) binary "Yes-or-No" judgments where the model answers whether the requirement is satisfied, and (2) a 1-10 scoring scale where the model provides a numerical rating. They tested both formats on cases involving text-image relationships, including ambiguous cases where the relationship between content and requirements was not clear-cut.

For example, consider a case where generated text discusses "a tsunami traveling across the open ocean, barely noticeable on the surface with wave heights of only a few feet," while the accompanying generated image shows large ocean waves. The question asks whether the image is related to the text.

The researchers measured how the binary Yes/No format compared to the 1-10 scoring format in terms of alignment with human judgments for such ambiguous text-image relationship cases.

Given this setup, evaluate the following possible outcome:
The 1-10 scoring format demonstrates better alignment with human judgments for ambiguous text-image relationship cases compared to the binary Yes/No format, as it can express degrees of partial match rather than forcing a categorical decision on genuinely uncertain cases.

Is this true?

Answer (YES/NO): YES